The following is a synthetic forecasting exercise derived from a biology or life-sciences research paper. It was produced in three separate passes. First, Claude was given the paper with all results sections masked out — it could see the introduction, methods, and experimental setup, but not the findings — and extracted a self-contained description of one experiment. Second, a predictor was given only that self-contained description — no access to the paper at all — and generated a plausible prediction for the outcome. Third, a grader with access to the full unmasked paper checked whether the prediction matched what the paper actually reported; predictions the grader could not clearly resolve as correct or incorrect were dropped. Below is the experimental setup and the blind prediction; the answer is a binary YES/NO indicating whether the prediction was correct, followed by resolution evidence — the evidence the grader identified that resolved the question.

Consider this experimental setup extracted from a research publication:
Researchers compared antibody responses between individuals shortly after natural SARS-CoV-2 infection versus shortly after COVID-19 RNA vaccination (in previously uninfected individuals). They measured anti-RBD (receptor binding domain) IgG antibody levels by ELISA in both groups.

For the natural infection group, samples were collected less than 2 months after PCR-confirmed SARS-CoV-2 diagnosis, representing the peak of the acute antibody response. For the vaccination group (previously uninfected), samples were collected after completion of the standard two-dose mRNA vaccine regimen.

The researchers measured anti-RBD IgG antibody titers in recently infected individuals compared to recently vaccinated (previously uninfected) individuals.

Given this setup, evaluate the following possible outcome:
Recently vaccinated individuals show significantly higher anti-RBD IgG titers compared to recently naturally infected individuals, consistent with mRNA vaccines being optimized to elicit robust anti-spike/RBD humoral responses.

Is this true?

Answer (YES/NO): YES